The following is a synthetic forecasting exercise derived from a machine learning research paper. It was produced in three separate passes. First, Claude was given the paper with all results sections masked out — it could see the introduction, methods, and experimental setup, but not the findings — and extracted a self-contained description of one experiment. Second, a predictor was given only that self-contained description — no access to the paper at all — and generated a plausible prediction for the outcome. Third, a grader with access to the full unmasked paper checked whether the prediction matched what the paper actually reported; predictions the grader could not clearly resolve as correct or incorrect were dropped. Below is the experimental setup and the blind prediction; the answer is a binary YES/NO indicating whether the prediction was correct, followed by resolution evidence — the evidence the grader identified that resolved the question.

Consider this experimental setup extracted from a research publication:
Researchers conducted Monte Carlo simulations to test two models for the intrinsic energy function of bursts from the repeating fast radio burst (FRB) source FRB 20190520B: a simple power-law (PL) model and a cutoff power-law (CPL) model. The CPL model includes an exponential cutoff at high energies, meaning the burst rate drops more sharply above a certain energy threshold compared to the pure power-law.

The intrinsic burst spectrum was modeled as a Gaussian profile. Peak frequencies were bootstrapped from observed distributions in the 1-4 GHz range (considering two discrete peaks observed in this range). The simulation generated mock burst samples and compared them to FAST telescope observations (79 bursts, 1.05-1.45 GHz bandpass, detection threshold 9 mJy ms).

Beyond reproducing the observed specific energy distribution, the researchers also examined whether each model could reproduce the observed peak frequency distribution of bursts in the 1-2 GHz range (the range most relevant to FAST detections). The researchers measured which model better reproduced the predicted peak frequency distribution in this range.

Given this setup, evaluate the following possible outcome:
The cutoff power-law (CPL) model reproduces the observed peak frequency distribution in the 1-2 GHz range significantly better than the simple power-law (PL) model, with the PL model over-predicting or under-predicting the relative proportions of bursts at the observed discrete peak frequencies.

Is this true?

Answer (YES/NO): YES